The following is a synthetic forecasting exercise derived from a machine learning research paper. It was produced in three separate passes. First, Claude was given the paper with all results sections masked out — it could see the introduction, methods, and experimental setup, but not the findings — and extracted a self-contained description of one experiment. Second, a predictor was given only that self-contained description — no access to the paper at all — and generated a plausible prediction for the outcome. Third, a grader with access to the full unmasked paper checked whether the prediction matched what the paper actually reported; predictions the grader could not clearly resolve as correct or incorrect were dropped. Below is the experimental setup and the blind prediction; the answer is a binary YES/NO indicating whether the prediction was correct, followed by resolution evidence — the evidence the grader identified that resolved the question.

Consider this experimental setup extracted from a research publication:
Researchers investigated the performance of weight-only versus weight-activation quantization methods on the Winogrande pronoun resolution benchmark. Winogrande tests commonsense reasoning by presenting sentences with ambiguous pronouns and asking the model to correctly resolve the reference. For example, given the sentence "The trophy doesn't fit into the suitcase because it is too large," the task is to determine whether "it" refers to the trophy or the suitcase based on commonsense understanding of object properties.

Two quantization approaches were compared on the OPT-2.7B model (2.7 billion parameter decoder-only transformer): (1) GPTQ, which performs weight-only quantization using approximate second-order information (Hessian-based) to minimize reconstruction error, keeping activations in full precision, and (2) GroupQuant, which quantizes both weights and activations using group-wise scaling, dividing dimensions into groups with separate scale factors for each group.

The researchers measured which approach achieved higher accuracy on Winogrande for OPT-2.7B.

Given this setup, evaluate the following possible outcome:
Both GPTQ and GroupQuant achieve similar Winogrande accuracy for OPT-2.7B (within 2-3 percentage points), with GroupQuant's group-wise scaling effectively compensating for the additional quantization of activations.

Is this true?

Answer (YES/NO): NO